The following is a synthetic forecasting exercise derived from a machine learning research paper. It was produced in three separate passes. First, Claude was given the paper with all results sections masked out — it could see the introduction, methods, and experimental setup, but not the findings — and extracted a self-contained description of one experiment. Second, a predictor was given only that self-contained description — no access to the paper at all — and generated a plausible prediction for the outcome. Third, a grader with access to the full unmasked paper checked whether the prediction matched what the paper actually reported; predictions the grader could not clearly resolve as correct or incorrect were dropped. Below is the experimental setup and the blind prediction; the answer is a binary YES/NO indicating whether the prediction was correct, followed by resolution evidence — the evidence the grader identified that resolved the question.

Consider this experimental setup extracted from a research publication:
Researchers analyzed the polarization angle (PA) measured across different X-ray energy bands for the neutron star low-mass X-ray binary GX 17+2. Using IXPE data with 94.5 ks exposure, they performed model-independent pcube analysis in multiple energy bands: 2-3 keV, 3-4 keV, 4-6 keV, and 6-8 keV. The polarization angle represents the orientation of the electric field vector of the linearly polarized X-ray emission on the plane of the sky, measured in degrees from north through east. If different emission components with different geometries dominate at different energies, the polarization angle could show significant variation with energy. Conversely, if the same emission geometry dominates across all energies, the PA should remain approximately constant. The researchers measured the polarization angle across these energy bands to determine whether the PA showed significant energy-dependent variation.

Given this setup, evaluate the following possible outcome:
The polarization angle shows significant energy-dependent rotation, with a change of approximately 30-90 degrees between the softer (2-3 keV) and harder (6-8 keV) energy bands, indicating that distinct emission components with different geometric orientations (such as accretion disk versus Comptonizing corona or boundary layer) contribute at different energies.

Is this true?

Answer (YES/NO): NO